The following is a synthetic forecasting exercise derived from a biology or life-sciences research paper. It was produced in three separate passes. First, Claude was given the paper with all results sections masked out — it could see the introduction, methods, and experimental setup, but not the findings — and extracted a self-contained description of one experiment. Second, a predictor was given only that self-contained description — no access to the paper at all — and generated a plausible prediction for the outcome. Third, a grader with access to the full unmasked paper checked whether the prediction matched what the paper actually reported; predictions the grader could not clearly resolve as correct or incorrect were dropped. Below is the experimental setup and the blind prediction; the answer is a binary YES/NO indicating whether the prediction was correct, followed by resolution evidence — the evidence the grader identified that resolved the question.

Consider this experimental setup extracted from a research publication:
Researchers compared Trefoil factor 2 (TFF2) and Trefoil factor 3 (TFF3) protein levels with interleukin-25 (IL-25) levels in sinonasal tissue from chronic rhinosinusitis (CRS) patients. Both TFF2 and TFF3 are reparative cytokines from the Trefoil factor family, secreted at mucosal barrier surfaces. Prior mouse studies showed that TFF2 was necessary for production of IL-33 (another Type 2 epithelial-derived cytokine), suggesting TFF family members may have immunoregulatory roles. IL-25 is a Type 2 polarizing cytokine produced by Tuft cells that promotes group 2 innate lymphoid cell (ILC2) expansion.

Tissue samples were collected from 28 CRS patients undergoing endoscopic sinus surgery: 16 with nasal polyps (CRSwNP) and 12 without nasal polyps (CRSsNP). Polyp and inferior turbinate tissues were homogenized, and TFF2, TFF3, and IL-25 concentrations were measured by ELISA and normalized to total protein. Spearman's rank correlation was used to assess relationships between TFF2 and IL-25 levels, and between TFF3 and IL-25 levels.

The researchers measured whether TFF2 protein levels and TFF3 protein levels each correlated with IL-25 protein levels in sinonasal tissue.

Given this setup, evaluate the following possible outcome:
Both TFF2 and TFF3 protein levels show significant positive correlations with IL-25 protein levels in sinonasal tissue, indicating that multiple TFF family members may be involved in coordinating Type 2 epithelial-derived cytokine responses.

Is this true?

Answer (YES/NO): NO